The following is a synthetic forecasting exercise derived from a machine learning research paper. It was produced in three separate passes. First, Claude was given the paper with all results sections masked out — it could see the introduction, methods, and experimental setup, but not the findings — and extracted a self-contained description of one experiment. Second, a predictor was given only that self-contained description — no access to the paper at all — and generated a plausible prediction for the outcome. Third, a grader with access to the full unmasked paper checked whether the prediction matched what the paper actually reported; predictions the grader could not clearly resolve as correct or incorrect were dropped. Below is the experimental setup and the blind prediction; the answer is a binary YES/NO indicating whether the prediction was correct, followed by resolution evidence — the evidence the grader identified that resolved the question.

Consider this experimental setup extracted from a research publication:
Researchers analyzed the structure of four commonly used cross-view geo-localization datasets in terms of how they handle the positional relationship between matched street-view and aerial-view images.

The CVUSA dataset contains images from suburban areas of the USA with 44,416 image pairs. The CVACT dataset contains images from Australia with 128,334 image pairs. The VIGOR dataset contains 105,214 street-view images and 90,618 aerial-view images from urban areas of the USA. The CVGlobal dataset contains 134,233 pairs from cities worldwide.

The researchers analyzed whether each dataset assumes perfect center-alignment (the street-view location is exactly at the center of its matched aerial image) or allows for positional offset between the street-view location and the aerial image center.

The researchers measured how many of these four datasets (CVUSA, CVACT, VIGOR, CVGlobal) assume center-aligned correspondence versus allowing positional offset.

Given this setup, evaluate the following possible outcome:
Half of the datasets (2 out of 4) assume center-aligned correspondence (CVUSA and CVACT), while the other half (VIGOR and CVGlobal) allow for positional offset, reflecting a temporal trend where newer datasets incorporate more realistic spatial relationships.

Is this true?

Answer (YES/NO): NO